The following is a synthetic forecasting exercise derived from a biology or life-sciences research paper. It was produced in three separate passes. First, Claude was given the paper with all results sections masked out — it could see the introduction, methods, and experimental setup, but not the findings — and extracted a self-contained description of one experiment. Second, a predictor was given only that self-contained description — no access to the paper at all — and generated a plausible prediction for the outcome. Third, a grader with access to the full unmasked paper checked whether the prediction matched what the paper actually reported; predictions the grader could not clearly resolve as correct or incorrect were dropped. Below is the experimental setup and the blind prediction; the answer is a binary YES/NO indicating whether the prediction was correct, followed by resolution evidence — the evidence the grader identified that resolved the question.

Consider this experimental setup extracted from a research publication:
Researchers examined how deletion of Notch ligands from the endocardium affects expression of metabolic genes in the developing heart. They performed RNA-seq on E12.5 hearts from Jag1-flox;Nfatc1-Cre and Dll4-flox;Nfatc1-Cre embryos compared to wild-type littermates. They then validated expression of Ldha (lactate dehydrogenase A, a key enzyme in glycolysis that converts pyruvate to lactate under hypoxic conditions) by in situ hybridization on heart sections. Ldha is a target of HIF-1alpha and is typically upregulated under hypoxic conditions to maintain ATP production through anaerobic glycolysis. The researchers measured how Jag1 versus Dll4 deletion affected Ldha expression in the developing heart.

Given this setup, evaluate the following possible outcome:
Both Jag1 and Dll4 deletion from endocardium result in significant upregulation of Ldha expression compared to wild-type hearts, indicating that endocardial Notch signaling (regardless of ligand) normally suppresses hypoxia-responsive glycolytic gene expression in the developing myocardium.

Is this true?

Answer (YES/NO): NO